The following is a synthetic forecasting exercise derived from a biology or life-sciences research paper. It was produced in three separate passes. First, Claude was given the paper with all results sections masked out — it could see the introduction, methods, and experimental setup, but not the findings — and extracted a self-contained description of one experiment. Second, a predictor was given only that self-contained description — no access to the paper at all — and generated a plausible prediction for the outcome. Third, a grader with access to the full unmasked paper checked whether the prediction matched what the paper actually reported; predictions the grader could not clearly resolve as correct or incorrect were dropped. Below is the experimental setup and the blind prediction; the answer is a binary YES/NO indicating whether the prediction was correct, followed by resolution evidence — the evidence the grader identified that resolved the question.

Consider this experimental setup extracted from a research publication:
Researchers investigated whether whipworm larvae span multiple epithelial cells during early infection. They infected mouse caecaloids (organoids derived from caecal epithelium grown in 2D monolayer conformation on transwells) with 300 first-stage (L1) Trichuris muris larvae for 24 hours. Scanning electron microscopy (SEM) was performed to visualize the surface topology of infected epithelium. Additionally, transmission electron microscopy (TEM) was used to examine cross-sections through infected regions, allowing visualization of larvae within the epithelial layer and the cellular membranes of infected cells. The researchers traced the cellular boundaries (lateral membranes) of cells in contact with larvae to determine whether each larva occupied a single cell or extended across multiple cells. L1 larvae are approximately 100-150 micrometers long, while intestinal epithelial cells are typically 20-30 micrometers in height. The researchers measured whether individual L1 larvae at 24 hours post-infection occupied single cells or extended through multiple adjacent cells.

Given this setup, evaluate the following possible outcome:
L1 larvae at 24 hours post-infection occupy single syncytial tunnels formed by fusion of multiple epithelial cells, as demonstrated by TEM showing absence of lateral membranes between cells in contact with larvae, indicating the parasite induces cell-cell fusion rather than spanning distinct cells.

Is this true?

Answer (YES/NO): NO